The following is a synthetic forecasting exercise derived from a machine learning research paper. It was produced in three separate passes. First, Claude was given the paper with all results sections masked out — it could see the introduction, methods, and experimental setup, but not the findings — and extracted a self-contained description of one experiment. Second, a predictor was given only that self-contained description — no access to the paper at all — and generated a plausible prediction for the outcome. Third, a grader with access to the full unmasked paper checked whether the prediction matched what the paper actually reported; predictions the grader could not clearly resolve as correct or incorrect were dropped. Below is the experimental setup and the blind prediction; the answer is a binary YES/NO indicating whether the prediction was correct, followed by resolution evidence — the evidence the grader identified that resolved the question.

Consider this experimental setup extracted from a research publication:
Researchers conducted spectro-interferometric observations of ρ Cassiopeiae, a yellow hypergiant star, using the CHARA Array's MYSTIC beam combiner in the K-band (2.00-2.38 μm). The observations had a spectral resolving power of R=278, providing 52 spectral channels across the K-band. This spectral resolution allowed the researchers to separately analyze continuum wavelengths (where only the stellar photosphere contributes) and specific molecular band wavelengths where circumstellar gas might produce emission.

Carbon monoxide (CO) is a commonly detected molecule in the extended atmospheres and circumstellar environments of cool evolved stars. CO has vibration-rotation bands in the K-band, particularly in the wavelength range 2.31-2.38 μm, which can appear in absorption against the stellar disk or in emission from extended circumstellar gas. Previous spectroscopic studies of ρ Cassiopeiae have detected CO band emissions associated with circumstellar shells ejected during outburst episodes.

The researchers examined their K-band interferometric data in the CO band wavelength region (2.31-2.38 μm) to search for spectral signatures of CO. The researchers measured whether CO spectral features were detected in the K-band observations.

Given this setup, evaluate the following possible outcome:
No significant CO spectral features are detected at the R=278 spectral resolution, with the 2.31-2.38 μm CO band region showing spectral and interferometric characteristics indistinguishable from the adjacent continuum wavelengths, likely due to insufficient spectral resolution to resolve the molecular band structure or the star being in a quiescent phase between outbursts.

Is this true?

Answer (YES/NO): NO